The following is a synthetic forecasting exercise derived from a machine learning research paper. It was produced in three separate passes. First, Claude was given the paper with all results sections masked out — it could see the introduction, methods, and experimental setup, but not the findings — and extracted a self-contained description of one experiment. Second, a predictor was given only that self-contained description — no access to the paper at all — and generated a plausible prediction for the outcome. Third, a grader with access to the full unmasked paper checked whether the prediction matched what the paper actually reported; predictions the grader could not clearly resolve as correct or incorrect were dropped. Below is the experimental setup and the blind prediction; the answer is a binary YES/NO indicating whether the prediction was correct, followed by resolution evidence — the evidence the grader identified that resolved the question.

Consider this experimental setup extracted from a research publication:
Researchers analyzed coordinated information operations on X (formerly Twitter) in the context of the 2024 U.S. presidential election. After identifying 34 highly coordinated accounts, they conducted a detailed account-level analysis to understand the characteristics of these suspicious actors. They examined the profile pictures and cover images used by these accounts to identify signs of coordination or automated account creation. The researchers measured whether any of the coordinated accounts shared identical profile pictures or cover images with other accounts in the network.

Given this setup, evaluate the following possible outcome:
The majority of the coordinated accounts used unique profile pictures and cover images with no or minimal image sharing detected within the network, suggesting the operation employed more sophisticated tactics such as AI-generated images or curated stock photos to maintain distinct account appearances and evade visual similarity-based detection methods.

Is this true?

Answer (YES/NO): NO